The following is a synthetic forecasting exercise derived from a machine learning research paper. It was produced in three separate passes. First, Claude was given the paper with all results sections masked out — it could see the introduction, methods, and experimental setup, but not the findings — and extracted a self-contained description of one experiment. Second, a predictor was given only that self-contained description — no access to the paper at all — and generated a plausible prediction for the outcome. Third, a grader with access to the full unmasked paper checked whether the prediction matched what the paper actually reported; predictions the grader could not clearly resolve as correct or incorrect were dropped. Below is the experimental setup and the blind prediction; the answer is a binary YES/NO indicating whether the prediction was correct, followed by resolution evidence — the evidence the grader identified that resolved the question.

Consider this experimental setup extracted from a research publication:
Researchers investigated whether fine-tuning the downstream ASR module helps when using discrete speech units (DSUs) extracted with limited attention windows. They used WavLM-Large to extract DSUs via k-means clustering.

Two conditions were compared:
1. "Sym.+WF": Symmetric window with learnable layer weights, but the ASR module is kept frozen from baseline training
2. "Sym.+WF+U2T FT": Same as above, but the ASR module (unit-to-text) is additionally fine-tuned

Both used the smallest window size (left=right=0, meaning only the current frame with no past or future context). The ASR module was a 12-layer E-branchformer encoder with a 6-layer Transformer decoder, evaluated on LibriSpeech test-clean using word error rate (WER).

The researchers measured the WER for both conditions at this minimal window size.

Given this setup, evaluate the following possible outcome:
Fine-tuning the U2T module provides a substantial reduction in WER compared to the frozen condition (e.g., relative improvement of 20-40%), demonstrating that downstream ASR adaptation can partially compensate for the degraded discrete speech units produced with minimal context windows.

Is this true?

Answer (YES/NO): YES